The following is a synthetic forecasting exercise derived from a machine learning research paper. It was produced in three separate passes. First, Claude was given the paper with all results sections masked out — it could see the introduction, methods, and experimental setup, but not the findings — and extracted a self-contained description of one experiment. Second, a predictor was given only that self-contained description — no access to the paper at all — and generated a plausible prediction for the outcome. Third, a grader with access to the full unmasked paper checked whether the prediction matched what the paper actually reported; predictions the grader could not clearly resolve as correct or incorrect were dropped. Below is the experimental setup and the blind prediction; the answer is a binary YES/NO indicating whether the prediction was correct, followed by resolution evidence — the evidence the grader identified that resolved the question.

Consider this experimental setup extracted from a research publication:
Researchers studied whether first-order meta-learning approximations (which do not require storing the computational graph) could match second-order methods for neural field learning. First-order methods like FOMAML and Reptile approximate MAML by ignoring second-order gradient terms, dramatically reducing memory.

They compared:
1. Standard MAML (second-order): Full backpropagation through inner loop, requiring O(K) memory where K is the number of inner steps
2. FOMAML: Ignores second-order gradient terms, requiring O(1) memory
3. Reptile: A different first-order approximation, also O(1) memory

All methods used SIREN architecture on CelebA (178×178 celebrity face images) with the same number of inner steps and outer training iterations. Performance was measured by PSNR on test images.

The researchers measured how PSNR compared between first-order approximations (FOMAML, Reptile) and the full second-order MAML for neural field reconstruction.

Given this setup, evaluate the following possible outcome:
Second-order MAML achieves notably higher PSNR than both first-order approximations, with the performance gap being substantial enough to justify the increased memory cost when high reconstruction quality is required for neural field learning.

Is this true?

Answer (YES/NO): YES